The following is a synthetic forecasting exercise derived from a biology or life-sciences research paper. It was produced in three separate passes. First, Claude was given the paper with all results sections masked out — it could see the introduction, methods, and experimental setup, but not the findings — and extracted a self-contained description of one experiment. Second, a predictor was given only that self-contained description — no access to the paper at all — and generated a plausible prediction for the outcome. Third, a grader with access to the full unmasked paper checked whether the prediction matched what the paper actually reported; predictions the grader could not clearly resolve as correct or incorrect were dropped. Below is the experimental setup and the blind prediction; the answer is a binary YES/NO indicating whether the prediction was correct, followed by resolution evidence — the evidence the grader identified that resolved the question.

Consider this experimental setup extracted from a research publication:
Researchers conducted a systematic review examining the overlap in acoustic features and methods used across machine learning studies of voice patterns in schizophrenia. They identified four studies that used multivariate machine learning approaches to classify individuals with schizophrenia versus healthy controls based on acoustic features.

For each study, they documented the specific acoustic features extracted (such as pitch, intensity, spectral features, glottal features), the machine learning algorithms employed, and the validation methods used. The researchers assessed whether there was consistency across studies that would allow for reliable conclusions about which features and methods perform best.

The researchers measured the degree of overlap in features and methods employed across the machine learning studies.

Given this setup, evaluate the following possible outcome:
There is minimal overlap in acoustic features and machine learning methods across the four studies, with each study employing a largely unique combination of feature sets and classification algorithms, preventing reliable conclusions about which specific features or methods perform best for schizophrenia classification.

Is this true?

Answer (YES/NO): YES